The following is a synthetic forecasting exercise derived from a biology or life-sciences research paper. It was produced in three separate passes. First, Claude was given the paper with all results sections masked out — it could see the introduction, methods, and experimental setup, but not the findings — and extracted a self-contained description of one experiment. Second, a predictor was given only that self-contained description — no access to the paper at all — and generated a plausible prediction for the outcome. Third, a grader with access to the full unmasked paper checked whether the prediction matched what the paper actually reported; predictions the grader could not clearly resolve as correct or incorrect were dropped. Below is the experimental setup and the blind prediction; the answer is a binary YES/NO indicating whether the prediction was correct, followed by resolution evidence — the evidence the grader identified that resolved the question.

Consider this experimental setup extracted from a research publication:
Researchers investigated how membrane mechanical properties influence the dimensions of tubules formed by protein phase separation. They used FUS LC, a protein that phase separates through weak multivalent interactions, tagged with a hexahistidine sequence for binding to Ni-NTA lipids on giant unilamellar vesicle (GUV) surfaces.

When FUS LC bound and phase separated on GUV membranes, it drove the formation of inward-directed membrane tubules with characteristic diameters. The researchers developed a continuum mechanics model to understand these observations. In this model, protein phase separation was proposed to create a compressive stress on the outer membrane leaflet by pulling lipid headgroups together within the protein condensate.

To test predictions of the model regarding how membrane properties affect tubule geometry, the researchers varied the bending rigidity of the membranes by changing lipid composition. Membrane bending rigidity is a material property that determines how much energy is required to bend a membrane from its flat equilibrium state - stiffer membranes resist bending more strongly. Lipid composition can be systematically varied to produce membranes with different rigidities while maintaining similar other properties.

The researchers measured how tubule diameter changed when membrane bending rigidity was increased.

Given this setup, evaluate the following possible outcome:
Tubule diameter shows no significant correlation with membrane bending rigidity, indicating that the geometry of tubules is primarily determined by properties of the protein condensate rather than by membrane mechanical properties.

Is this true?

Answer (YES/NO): NO